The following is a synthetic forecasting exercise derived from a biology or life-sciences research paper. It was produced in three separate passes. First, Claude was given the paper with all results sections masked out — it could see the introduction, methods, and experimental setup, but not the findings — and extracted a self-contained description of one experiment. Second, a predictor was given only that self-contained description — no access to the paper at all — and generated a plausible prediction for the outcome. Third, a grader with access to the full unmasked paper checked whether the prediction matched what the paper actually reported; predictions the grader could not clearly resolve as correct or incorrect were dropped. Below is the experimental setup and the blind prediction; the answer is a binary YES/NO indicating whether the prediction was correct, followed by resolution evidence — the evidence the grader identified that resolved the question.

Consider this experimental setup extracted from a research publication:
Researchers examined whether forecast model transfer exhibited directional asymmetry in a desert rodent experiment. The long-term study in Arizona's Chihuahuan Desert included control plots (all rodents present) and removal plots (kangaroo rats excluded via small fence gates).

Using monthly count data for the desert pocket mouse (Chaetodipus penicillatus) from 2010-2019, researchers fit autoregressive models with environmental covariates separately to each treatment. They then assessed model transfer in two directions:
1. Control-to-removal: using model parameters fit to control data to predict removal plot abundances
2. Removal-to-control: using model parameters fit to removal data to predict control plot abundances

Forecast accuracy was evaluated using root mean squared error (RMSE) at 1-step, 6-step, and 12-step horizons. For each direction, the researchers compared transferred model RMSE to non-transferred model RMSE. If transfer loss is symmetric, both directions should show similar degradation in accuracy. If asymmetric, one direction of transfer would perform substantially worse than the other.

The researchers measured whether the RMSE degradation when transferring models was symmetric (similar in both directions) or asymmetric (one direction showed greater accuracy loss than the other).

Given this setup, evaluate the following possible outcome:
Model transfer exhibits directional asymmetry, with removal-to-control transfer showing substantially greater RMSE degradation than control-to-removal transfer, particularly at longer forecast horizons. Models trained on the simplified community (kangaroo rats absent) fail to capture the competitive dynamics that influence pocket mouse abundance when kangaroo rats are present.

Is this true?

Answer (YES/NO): NO